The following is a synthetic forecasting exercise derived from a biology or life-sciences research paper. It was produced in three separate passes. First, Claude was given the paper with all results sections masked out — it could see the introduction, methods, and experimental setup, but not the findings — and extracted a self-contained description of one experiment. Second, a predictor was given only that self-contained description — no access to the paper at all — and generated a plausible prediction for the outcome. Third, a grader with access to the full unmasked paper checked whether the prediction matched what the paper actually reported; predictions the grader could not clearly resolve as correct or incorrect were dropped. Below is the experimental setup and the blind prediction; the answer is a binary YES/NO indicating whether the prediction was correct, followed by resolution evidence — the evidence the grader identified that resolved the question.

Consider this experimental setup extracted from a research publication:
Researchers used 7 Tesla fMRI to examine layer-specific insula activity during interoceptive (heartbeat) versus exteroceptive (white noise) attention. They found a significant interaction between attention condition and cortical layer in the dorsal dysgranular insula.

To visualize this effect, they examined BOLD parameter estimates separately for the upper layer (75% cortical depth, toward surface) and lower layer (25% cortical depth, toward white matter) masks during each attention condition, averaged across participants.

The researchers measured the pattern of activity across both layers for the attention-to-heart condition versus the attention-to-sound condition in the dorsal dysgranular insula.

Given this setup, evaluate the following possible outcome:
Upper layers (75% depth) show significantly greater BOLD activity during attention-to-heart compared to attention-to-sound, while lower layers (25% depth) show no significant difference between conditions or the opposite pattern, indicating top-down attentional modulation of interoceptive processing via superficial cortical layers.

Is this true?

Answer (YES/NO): NO